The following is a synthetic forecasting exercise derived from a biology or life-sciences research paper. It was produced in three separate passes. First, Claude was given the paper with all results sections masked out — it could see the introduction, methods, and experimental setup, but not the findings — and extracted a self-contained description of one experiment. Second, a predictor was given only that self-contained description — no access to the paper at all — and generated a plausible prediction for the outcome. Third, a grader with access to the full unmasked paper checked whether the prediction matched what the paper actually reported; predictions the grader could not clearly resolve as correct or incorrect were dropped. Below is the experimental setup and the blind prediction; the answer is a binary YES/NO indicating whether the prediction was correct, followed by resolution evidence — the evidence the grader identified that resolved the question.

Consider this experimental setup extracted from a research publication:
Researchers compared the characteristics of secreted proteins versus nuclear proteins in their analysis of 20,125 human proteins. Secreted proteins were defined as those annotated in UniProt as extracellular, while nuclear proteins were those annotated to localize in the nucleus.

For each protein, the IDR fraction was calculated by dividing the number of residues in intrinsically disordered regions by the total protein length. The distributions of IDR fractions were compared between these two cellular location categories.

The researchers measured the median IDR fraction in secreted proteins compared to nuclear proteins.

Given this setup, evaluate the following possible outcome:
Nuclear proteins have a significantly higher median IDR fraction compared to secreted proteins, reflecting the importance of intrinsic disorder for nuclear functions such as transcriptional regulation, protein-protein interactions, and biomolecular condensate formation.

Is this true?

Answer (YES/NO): YES